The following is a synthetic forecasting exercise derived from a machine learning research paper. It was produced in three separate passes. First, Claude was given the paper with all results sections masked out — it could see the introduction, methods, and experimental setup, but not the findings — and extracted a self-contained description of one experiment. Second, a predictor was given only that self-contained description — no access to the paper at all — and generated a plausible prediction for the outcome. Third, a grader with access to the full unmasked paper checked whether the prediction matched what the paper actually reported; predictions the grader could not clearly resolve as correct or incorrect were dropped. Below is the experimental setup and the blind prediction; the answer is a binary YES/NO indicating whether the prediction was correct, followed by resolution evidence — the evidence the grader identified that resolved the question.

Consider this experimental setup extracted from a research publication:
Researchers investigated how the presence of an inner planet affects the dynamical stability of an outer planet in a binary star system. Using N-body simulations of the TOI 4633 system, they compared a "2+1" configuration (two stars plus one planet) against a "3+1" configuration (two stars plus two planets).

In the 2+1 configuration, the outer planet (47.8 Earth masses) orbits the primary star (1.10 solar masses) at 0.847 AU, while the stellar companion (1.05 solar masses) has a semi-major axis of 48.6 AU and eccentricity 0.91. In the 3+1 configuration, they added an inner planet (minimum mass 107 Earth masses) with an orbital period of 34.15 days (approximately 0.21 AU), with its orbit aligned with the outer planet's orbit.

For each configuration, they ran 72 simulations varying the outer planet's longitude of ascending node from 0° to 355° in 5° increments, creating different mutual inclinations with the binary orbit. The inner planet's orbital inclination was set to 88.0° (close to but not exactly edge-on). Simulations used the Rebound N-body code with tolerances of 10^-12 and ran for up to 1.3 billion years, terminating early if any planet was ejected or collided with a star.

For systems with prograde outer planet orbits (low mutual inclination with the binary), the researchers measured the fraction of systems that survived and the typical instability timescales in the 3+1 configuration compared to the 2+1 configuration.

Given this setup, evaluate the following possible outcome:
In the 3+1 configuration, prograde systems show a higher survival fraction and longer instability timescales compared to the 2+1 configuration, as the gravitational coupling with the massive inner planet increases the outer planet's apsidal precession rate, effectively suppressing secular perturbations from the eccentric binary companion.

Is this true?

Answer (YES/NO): NO